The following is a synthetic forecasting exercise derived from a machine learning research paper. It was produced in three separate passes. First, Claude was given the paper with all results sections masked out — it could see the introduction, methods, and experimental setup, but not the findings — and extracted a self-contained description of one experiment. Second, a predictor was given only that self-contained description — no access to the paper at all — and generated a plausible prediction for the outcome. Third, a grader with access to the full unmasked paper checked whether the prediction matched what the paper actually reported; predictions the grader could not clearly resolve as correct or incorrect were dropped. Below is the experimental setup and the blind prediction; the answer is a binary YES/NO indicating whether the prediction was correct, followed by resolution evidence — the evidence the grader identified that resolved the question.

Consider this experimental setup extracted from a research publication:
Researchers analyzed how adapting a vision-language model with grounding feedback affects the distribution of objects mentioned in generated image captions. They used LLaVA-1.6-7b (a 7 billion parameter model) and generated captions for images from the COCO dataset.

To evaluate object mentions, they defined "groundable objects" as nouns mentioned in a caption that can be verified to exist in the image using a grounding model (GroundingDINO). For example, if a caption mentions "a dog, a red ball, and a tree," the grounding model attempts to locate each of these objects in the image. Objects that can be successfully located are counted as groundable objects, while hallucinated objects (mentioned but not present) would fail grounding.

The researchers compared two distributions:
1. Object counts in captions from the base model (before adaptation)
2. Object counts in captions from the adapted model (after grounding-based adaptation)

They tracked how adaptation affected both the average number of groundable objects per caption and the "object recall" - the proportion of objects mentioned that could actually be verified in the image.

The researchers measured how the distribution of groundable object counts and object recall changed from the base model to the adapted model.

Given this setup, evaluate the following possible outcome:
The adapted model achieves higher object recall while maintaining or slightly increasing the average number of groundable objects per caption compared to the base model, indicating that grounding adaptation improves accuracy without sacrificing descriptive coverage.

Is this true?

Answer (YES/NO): NO